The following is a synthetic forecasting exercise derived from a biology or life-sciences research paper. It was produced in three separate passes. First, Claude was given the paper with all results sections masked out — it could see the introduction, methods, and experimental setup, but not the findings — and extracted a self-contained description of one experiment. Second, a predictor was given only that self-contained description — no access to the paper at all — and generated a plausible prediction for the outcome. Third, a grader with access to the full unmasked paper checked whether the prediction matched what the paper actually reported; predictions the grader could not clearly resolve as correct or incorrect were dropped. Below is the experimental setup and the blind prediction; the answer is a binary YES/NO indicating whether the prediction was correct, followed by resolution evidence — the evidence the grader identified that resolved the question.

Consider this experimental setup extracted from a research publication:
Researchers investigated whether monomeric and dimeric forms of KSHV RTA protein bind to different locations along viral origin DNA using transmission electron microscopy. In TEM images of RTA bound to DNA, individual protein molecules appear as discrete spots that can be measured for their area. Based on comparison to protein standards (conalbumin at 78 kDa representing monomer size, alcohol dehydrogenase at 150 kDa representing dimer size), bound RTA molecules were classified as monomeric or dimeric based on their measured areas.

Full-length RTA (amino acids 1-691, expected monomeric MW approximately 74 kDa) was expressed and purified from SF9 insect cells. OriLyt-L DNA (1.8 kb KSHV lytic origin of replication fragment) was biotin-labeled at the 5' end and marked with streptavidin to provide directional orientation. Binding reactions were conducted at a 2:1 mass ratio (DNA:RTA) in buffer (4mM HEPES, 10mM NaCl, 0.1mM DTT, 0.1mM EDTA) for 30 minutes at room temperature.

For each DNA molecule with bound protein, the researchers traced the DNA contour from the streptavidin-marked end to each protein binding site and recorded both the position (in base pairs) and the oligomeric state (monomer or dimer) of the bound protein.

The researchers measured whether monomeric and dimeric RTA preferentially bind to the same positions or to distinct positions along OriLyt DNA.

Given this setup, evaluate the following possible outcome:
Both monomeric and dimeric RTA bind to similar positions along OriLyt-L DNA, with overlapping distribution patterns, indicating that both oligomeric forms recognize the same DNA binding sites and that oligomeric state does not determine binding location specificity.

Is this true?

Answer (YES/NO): NO